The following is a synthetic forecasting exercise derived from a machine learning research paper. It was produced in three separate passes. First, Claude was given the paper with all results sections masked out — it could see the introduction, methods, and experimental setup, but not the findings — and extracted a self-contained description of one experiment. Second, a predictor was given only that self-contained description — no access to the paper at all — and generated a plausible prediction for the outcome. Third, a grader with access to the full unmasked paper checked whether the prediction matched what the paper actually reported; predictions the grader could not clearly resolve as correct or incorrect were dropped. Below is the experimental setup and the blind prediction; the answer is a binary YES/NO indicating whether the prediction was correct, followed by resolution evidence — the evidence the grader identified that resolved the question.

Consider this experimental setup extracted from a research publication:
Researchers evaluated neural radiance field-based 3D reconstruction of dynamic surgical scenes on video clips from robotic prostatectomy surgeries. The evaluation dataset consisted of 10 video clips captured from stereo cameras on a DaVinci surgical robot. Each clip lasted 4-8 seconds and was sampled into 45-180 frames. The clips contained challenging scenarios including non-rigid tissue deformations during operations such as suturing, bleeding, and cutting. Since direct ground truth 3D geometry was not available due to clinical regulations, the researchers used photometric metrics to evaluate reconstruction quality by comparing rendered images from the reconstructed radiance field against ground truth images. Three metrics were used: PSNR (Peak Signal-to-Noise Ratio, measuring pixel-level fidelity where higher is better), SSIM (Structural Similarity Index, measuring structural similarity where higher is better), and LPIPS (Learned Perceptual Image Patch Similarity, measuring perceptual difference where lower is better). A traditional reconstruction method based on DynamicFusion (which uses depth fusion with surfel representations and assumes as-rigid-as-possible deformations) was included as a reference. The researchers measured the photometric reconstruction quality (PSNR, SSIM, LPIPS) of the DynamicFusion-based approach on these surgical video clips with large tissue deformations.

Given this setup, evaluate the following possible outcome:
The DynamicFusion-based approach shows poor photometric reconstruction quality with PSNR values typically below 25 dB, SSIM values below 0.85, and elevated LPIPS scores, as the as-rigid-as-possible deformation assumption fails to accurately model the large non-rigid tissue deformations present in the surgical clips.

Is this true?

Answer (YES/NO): YES